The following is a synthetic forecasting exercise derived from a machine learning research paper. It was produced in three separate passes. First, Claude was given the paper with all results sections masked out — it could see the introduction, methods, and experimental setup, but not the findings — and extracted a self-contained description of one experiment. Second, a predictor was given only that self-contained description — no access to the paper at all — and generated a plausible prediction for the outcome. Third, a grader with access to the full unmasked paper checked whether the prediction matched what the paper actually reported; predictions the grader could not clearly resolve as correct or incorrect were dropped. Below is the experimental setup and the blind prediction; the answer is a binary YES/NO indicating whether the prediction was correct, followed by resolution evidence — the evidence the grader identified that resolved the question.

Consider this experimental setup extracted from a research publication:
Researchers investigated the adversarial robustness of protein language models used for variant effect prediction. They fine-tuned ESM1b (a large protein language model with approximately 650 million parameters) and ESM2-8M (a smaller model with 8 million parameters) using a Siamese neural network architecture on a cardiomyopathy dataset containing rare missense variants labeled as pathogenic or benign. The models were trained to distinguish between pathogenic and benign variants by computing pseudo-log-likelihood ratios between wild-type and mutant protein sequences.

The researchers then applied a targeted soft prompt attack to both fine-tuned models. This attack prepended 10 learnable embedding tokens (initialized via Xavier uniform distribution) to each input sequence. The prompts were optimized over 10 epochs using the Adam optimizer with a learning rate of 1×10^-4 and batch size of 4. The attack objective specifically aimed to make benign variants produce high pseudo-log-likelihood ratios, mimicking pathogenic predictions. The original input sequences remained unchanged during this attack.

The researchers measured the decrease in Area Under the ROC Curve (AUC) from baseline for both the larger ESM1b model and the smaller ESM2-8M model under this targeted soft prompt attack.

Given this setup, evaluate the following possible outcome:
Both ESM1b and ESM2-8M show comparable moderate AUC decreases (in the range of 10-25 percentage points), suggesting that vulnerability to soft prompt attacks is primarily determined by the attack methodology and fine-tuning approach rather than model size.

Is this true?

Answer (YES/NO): NO